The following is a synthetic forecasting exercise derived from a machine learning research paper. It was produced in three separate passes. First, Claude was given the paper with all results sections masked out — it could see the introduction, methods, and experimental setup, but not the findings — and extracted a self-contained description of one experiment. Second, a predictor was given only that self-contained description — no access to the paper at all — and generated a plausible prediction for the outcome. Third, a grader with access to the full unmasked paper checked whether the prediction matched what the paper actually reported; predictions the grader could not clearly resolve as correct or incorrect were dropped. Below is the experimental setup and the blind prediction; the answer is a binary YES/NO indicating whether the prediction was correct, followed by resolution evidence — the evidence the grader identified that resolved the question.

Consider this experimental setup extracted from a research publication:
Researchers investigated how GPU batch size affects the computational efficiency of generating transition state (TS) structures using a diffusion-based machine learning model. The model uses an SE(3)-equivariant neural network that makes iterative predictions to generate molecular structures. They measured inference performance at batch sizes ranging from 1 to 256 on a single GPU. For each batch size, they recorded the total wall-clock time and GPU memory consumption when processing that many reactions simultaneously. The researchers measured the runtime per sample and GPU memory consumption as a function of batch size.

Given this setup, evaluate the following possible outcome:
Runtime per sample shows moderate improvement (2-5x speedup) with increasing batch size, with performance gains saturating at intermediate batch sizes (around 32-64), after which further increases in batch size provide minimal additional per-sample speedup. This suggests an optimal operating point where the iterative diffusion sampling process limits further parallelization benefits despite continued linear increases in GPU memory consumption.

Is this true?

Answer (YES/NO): NO